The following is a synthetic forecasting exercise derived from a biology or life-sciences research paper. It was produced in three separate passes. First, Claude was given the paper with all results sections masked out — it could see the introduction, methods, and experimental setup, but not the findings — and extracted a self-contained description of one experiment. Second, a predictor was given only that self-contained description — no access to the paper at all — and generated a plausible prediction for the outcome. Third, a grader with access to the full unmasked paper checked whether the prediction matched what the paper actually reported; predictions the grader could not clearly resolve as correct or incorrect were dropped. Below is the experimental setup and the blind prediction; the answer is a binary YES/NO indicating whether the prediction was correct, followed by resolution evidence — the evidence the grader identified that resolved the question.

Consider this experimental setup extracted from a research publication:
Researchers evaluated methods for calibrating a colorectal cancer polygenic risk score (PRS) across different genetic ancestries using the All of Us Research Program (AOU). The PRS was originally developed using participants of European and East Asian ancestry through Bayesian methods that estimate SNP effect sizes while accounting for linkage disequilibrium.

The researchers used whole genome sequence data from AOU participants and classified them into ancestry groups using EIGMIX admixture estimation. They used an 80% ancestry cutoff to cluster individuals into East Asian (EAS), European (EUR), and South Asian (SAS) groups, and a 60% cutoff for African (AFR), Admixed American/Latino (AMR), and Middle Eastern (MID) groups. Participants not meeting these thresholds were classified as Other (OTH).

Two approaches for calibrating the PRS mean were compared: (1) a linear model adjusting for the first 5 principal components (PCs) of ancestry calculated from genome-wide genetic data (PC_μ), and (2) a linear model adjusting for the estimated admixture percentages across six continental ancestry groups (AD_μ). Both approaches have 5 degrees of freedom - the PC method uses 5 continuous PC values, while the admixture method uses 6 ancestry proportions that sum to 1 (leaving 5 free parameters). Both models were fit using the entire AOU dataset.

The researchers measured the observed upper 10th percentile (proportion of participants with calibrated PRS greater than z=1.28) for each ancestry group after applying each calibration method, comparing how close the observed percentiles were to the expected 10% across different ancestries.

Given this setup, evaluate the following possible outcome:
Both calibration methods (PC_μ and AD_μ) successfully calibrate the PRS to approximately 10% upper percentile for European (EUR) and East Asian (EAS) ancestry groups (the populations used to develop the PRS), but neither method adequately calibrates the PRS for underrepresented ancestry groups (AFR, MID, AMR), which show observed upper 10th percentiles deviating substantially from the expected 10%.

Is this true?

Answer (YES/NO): NO